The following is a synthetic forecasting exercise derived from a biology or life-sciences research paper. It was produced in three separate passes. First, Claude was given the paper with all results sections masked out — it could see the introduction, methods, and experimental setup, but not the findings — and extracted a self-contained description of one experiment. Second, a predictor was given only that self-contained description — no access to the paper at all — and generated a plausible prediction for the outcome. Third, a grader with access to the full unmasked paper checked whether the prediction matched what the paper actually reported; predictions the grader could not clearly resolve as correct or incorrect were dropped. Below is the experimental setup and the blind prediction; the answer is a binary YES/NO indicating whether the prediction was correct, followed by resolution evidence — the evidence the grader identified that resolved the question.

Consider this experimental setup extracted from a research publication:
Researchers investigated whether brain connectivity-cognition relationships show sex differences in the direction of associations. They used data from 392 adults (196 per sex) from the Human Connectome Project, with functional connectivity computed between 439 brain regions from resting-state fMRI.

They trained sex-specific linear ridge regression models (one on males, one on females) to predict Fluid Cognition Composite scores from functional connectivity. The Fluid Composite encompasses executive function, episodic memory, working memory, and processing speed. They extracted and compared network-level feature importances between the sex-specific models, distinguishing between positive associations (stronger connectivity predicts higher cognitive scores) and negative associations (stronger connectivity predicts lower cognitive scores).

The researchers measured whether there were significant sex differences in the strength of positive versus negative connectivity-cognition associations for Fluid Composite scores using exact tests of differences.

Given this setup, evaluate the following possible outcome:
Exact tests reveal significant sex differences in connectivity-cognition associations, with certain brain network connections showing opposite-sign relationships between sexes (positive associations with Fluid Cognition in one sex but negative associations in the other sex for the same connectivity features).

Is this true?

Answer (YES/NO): NO